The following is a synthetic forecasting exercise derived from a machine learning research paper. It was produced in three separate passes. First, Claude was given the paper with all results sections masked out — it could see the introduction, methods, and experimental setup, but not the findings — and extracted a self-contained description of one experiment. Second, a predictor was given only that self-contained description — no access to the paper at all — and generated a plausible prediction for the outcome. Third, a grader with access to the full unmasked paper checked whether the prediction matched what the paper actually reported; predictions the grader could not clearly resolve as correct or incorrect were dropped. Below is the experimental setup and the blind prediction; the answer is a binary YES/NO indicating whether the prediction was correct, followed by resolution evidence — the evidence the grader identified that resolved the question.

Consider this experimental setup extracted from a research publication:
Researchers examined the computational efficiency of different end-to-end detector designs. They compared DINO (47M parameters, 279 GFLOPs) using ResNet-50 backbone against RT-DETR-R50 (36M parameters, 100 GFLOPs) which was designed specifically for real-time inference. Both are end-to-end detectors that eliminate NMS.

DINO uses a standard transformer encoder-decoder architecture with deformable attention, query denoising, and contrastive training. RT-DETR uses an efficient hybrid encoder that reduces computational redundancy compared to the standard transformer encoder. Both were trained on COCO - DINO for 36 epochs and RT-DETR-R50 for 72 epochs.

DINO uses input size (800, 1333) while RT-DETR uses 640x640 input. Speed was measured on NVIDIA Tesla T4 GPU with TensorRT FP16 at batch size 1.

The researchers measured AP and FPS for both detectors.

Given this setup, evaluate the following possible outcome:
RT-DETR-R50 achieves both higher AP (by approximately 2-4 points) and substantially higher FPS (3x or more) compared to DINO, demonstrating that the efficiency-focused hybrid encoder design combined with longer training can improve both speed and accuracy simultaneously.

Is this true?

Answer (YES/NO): YES